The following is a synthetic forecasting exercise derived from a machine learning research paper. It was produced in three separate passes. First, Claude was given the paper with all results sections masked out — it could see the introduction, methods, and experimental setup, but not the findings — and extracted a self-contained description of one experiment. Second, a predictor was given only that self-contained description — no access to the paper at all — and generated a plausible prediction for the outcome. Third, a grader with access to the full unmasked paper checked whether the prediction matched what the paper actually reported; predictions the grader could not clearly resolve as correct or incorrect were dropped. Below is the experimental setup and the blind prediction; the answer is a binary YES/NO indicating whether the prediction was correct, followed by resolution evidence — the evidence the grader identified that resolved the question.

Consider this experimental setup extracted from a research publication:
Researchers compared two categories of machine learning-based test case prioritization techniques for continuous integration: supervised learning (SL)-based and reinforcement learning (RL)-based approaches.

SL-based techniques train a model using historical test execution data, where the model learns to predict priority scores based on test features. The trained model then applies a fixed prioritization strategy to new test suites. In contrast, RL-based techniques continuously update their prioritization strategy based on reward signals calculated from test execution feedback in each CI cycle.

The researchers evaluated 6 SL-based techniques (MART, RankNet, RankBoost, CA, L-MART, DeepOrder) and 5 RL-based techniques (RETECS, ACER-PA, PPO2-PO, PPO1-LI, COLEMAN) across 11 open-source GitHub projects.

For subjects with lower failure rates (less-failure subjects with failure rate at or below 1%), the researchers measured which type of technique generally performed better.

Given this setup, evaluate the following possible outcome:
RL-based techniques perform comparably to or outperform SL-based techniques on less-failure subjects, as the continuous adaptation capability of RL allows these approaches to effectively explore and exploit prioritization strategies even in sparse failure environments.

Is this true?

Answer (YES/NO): NO